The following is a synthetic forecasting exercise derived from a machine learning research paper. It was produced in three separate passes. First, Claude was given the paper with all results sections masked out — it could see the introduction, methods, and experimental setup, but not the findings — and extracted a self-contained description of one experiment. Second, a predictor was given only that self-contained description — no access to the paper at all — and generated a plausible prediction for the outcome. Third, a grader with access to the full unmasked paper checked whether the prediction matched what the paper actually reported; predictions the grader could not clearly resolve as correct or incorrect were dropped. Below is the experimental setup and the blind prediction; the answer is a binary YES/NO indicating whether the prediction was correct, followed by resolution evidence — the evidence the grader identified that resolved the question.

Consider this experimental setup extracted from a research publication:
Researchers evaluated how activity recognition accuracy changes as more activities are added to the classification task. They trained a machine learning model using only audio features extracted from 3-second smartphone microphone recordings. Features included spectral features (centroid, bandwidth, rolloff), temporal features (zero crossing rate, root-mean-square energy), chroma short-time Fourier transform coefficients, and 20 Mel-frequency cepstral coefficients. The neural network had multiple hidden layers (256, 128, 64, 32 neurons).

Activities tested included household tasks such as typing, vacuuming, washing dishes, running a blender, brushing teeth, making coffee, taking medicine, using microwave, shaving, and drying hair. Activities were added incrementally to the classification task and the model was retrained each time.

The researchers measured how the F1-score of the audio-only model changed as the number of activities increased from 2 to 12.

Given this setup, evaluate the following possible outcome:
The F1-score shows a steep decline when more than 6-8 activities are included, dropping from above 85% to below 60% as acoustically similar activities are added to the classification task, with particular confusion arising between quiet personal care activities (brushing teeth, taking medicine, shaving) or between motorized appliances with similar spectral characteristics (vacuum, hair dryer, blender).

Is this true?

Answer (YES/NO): NO